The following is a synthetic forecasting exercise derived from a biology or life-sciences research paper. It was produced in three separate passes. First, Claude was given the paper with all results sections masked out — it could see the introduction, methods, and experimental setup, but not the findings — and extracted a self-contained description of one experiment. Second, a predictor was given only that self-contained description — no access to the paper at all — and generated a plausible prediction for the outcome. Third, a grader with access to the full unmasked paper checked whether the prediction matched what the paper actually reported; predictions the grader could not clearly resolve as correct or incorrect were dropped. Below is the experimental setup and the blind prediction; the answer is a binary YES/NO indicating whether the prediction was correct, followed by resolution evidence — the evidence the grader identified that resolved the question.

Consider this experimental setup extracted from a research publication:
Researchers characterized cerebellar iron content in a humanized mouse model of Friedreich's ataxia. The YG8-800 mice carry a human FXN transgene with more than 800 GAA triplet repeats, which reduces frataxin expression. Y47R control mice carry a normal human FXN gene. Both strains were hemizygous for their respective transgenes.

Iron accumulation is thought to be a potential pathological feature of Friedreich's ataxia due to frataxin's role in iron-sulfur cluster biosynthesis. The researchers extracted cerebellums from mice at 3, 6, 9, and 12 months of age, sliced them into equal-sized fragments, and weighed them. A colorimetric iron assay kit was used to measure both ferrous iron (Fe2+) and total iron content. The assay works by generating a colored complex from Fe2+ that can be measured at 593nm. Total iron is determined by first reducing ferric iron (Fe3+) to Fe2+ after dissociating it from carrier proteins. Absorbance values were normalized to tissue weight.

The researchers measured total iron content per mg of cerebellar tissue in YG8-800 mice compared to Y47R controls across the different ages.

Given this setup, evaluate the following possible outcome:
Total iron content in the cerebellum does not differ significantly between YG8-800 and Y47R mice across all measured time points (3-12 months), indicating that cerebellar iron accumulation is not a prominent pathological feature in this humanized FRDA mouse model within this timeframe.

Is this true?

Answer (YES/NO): NO